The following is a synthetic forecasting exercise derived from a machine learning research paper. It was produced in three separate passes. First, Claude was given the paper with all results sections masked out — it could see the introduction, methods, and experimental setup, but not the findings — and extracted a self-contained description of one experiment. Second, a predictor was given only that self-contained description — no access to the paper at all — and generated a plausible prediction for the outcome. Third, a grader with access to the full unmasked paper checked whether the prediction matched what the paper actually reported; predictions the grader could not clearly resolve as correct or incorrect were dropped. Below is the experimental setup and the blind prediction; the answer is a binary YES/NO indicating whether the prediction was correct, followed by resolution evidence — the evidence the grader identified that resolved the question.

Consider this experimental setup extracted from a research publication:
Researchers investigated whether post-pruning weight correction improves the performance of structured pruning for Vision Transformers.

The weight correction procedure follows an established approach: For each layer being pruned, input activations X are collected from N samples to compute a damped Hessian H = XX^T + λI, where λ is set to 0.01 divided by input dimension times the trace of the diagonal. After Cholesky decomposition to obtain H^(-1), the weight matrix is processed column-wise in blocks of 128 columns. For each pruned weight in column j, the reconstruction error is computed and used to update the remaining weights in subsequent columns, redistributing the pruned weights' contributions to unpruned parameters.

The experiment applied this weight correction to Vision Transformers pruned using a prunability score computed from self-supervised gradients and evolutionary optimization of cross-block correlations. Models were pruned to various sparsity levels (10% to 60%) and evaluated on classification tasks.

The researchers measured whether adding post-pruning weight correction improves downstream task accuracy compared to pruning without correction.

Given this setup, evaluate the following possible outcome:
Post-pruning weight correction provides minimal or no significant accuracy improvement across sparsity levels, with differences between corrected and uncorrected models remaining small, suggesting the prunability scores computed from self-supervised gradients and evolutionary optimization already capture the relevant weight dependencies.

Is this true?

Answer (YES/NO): NO